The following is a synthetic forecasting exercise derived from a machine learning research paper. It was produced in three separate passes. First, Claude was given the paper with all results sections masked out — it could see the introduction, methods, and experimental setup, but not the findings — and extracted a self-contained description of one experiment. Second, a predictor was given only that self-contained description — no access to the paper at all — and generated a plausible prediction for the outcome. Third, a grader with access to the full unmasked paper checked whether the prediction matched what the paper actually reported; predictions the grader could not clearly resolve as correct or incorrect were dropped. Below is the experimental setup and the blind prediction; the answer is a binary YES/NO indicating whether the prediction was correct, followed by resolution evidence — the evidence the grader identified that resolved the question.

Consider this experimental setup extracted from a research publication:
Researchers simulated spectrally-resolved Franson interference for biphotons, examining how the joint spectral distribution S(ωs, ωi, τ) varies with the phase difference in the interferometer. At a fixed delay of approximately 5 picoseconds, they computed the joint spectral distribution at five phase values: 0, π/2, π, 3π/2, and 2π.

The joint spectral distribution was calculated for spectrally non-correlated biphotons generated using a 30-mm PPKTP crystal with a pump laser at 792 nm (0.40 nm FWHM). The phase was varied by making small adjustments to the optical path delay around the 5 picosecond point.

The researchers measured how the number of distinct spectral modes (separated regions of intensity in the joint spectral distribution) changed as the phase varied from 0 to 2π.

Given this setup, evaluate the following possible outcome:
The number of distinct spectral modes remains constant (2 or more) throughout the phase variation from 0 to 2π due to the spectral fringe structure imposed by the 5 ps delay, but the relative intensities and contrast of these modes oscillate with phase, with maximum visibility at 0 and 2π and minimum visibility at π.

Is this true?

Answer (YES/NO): NO